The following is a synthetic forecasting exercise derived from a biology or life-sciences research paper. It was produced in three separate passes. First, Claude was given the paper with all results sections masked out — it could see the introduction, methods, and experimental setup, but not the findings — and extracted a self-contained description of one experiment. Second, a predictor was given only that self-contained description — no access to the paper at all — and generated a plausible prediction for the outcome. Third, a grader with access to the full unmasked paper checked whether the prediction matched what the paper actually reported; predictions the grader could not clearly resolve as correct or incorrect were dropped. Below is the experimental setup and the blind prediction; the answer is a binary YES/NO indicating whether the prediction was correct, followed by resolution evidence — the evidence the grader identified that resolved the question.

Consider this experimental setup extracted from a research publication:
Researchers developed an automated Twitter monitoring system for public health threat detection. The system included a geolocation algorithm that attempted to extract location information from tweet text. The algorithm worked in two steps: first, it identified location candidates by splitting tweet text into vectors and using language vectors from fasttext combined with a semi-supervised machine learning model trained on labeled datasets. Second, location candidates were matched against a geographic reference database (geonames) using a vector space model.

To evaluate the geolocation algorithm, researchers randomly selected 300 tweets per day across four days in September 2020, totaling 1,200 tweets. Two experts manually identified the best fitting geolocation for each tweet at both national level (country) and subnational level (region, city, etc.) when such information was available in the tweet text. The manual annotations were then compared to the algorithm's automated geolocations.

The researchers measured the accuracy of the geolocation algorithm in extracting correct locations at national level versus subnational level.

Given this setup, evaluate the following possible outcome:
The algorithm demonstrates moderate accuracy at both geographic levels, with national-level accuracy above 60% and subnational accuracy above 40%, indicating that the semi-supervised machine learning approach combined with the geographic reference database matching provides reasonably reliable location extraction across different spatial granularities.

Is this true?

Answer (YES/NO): NO